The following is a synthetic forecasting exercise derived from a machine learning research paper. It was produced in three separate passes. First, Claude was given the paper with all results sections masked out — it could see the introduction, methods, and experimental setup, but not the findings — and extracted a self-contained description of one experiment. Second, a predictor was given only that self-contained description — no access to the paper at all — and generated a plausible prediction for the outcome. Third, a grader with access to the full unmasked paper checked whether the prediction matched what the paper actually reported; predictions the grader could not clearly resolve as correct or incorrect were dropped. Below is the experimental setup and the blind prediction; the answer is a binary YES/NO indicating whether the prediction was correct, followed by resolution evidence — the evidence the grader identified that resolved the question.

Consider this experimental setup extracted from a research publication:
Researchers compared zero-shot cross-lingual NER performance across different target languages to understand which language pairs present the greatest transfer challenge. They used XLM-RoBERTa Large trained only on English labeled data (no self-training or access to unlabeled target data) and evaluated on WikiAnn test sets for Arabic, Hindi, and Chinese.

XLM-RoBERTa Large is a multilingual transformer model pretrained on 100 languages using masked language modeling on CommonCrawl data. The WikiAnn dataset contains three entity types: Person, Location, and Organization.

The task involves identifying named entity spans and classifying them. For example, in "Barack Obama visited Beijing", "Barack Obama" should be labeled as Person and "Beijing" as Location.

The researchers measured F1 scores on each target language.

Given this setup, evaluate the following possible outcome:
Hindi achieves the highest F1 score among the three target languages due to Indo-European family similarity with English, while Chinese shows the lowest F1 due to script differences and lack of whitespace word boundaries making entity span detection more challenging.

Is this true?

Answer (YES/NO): YES